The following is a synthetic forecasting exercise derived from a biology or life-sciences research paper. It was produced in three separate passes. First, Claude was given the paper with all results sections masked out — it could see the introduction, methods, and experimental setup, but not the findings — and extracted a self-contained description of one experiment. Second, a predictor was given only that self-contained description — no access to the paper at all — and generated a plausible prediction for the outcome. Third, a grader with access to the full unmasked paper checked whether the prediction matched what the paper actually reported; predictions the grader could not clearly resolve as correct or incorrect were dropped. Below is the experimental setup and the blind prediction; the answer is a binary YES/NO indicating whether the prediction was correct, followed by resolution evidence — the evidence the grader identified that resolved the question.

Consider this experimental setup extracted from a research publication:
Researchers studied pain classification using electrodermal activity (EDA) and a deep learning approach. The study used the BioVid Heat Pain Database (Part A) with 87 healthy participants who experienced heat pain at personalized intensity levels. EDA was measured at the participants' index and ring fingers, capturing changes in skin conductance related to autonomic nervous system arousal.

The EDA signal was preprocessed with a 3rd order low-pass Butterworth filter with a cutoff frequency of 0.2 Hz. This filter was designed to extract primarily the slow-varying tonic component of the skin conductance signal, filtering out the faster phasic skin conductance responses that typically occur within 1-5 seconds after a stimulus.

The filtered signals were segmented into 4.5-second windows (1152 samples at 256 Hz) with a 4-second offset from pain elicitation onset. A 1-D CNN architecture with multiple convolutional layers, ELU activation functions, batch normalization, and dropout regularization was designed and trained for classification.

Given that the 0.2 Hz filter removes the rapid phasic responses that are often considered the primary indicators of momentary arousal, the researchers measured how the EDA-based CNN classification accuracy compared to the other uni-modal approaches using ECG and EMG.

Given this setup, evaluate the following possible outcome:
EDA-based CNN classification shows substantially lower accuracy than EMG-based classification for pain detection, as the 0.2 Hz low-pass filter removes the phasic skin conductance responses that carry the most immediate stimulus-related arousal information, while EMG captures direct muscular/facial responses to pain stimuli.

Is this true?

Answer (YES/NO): NO